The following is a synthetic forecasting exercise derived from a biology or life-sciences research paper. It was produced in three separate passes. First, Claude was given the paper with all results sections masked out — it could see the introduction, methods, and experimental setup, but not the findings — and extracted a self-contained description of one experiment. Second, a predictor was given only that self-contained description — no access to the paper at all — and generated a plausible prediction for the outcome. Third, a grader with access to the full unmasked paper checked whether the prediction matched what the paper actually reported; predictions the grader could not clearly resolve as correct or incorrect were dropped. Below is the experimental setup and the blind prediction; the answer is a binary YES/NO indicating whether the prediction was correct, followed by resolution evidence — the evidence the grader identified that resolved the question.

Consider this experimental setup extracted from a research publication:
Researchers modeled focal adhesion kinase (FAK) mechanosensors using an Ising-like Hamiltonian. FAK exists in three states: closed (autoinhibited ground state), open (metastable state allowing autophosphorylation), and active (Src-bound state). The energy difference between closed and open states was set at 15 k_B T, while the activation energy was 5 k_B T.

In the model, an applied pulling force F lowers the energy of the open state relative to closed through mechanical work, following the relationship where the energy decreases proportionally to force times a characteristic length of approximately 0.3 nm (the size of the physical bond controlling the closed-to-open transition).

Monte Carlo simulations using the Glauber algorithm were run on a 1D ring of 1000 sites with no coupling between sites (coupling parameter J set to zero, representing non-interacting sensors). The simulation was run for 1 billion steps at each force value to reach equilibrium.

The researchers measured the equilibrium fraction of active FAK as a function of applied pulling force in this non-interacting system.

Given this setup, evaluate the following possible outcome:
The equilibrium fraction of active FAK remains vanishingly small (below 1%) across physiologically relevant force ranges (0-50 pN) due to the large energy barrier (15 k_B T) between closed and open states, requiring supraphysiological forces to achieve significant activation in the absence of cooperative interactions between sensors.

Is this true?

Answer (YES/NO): NO